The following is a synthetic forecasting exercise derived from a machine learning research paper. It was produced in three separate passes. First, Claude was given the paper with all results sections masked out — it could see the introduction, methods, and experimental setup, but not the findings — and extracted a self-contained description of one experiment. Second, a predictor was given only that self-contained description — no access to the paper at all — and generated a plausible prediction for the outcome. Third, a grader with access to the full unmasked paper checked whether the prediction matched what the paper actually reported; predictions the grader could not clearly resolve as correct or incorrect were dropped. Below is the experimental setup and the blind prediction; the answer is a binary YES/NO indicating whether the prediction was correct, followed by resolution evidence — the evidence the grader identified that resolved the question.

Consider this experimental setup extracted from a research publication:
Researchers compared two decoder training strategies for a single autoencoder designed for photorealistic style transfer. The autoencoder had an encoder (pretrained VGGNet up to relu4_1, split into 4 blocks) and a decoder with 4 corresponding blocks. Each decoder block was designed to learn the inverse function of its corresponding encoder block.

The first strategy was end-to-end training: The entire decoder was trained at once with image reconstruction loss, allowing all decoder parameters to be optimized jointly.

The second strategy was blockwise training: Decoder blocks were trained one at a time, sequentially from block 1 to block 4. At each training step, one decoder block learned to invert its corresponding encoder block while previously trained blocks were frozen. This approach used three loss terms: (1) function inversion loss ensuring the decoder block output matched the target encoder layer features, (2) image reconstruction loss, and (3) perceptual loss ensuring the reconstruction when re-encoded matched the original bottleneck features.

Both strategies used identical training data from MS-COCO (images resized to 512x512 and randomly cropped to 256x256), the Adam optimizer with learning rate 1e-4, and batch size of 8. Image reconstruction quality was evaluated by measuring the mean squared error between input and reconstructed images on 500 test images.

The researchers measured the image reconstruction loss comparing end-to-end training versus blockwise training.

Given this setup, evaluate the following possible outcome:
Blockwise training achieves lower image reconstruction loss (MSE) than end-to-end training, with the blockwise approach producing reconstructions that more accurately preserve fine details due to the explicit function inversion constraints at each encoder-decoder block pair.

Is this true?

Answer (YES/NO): YES